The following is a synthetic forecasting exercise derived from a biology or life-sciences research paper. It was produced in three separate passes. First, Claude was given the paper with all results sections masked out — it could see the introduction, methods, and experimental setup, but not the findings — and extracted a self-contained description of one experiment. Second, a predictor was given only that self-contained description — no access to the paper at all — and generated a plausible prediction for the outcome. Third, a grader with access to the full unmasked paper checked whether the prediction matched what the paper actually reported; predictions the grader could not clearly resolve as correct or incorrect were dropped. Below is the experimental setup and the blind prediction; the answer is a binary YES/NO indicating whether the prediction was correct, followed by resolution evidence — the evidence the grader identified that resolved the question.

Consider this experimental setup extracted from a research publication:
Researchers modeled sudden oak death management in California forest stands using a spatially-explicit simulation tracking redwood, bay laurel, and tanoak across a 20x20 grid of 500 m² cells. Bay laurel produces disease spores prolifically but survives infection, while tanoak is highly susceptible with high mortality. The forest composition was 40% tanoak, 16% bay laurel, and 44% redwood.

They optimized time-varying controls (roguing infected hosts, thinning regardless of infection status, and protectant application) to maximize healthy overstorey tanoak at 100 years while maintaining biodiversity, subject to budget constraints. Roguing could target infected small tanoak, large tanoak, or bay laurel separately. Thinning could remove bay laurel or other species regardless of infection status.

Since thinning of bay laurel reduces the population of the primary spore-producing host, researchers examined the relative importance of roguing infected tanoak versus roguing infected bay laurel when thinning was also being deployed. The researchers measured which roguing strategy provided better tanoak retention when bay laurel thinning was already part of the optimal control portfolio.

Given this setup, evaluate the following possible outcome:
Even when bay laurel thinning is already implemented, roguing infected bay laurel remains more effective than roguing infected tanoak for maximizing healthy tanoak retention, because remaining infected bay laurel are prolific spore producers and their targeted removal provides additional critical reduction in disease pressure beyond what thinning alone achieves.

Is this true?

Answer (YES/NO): NO